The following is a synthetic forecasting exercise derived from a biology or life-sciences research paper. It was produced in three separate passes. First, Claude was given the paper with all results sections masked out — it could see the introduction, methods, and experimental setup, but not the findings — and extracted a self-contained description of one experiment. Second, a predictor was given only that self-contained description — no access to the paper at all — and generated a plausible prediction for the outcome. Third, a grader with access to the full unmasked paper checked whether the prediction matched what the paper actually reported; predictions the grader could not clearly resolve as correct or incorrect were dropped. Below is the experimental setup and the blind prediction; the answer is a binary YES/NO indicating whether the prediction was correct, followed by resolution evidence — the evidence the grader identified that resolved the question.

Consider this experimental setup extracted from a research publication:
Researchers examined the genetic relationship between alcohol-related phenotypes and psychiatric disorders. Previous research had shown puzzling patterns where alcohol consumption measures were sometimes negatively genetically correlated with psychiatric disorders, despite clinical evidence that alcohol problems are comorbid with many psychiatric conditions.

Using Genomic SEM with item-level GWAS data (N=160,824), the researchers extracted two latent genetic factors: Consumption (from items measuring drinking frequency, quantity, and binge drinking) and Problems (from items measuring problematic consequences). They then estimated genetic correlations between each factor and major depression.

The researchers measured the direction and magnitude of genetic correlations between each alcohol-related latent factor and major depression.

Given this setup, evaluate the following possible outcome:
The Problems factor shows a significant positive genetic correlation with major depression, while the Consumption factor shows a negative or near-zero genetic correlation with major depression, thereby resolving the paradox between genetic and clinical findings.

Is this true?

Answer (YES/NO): NO